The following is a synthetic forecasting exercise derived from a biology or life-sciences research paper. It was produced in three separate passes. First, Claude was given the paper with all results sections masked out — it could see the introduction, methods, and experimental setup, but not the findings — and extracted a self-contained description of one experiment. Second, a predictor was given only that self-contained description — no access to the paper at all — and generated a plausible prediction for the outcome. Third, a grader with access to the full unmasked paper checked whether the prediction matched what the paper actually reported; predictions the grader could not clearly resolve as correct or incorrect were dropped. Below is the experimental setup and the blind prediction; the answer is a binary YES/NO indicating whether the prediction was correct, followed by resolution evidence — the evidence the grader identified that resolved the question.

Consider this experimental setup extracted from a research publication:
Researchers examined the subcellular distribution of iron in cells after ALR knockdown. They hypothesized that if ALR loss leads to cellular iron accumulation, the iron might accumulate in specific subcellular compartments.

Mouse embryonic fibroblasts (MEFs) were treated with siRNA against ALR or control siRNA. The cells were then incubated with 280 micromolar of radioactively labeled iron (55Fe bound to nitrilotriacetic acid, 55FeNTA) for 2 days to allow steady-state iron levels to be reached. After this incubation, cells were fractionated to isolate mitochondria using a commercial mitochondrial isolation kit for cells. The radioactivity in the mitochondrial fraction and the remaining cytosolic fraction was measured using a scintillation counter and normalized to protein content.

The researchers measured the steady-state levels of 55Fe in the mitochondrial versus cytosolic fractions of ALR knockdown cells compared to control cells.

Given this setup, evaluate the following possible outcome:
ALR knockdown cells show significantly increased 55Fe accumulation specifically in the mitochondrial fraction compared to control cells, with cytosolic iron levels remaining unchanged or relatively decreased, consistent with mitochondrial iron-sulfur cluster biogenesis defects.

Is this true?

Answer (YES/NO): NO